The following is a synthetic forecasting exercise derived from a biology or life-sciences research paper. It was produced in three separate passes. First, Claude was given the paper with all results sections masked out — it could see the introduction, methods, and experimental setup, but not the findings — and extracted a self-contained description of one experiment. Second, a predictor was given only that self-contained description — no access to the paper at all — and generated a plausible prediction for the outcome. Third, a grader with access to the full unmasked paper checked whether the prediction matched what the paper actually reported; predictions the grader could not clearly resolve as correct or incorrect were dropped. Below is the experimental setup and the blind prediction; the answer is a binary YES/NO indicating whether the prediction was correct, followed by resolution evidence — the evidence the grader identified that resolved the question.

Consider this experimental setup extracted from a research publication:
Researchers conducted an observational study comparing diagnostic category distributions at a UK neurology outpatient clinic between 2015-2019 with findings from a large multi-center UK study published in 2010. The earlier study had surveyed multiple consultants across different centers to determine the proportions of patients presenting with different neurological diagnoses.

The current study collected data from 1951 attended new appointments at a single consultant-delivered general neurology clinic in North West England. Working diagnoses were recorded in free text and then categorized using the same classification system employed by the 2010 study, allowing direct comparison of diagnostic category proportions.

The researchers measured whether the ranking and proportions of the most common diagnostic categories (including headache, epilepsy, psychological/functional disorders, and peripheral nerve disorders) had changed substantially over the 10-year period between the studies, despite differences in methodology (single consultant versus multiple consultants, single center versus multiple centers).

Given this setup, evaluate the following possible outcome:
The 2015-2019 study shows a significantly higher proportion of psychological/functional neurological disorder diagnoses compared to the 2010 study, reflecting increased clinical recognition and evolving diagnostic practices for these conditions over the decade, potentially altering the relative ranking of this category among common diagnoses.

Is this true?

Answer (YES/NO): NO